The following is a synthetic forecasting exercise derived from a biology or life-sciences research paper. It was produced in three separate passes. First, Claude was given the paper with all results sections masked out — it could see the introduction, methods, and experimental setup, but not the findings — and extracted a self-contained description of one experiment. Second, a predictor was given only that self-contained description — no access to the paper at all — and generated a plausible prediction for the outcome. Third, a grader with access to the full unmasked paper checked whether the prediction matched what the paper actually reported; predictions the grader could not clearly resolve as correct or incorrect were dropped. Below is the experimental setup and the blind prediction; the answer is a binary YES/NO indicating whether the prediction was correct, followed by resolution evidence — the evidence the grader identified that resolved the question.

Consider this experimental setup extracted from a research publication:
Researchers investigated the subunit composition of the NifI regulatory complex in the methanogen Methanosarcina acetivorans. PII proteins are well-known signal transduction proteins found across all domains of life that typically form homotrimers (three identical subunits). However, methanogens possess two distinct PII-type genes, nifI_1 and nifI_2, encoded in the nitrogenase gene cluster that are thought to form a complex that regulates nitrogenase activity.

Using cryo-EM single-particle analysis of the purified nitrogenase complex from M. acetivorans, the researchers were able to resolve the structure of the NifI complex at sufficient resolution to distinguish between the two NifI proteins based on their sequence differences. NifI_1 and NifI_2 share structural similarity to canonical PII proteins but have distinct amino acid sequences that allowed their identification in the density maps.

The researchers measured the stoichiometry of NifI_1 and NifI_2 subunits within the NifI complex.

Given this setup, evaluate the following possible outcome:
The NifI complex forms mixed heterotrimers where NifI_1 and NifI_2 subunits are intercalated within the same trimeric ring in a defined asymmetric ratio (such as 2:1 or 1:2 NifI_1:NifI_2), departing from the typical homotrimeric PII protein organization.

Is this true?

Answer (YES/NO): YES